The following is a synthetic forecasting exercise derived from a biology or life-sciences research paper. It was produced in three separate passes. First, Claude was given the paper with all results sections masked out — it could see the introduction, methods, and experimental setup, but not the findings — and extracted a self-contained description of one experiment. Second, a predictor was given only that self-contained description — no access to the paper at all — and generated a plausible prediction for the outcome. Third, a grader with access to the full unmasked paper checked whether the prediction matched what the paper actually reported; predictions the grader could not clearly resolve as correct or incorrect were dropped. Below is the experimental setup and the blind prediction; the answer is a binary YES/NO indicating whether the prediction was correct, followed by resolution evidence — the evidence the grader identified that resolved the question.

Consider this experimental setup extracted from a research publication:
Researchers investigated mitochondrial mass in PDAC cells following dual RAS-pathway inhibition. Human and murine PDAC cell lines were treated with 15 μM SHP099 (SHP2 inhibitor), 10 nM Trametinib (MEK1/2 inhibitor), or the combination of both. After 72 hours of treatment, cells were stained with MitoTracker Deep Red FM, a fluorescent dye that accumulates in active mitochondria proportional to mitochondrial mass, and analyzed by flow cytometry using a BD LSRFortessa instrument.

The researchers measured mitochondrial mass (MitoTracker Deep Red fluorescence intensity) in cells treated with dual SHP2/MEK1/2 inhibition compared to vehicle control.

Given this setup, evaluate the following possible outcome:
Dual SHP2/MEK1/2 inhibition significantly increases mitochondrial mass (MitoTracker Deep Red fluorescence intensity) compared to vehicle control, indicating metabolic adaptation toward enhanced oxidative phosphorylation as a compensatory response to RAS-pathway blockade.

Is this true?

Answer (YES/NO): YES